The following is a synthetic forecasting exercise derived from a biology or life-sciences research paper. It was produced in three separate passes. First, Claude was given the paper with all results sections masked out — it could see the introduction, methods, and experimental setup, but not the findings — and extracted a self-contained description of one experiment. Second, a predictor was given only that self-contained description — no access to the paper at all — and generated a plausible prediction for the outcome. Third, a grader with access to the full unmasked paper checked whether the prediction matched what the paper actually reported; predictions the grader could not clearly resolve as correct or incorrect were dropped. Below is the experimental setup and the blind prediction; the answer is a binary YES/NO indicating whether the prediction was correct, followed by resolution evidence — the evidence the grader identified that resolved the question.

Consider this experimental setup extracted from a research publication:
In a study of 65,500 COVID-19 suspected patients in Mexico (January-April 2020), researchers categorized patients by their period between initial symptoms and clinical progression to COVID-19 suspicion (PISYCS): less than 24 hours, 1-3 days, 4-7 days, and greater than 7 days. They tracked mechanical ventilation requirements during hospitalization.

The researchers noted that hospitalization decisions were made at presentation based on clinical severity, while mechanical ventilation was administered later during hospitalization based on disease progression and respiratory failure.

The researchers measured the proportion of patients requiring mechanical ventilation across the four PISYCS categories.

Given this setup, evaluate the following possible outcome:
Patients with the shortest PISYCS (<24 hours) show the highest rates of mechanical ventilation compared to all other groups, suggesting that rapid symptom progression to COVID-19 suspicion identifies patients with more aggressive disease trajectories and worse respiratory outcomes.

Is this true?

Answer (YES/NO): NO